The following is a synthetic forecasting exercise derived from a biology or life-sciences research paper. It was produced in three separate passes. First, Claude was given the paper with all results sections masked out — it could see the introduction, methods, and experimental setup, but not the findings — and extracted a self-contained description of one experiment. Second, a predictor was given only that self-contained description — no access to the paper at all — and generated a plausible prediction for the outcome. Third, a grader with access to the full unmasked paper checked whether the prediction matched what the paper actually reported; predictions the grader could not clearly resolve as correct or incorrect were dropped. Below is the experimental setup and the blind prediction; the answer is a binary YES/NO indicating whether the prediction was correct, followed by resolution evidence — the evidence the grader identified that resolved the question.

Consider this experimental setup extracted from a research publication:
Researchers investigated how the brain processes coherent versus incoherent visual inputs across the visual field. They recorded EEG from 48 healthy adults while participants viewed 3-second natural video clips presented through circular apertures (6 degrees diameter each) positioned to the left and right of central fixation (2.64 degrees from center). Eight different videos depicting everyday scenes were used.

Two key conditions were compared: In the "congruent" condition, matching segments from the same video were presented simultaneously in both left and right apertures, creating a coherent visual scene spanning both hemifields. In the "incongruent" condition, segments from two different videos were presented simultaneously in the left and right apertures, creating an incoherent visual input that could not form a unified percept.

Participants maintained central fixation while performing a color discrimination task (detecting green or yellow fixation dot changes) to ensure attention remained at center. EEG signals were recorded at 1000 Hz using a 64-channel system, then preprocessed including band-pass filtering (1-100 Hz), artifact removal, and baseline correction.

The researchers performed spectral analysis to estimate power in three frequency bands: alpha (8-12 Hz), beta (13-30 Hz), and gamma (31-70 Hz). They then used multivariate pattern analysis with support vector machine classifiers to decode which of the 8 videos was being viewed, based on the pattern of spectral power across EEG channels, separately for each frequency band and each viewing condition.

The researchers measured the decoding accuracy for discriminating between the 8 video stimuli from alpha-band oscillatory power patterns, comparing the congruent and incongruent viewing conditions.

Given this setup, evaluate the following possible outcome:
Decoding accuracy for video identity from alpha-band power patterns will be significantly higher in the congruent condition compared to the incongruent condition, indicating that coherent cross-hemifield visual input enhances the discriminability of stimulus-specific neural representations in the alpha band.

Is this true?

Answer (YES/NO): YES